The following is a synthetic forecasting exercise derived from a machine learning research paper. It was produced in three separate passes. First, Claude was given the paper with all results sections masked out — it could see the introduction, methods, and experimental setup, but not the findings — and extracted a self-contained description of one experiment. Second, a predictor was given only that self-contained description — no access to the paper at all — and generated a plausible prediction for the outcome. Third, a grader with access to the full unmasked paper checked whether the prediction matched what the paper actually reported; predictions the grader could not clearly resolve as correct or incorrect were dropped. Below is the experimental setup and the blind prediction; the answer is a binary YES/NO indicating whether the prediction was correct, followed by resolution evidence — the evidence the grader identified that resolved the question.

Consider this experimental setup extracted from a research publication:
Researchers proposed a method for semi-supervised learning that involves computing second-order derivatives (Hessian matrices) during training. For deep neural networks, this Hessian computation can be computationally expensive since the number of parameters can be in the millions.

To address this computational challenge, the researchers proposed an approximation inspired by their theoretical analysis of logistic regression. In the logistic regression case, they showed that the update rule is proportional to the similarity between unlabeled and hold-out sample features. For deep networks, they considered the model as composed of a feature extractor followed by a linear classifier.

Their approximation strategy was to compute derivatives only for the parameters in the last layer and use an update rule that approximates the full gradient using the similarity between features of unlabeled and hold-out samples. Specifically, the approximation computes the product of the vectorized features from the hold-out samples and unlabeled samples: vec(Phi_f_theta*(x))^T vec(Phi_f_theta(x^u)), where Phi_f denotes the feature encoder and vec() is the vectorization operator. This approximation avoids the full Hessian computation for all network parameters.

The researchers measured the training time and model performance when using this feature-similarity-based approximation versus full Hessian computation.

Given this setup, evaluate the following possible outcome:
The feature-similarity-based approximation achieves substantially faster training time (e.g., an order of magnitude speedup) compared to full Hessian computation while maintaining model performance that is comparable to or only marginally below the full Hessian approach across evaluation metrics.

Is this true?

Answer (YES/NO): NO